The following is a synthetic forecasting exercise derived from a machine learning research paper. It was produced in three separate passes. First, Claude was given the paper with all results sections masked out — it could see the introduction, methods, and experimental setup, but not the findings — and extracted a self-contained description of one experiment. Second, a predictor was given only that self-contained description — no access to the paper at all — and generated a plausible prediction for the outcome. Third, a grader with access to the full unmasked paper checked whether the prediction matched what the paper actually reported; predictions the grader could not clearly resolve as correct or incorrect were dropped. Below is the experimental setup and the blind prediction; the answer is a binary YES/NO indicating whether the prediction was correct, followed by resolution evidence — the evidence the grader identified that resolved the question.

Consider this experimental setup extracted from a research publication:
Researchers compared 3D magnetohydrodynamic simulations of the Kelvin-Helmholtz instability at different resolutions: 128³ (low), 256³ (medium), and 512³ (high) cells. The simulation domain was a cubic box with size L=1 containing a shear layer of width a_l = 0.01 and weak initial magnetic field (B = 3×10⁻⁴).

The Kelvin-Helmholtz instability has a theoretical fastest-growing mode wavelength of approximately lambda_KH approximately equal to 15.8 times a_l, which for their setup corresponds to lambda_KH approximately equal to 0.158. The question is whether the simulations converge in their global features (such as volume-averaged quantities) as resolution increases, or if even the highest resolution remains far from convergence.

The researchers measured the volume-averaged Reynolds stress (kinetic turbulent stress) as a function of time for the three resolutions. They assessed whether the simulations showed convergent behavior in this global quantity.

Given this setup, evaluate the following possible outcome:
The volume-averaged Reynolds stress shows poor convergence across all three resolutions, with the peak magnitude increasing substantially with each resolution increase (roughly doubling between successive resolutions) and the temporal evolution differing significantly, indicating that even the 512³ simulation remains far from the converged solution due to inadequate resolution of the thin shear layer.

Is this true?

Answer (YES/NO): NO